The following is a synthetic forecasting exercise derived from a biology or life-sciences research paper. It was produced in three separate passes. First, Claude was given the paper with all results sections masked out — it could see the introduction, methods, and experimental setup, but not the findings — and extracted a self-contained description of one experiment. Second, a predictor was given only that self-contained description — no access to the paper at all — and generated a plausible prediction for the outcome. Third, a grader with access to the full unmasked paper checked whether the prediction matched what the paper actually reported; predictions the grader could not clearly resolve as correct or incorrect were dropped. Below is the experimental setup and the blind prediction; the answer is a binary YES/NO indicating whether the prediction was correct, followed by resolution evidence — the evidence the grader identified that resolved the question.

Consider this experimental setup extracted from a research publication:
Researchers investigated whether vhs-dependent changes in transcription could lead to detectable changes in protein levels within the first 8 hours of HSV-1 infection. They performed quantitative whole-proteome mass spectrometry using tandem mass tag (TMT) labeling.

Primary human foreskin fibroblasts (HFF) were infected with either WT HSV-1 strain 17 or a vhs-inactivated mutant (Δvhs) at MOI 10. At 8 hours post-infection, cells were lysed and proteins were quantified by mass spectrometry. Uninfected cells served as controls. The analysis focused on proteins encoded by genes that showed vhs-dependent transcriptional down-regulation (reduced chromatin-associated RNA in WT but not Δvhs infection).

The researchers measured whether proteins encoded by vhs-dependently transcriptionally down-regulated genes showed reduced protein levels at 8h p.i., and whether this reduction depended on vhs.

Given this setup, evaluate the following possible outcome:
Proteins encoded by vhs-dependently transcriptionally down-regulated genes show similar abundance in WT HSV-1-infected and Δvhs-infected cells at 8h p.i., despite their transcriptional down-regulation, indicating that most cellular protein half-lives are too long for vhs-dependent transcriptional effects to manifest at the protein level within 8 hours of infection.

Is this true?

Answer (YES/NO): NO